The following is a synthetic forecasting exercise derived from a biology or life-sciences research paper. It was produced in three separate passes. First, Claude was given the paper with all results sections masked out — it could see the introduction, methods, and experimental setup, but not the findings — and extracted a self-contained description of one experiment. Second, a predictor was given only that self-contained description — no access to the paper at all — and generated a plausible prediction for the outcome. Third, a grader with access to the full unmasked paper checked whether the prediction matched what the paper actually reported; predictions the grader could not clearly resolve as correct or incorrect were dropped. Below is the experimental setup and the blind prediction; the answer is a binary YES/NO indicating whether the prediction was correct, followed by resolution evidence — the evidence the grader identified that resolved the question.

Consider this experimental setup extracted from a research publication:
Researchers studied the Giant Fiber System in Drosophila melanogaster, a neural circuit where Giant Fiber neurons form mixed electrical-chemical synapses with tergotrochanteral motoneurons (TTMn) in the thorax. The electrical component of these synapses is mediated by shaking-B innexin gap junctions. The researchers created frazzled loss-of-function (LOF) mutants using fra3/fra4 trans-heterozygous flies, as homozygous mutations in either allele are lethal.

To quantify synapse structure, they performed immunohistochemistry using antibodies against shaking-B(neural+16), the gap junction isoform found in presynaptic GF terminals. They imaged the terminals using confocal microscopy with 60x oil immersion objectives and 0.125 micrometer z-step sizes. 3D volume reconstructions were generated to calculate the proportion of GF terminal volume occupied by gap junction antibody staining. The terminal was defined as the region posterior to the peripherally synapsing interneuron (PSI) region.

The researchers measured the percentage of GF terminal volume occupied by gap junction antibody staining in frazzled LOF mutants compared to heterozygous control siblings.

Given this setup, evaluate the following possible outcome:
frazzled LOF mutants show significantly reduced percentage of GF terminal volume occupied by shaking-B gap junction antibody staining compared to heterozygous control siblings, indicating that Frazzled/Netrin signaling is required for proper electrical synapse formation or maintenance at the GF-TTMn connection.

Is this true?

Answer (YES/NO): YES